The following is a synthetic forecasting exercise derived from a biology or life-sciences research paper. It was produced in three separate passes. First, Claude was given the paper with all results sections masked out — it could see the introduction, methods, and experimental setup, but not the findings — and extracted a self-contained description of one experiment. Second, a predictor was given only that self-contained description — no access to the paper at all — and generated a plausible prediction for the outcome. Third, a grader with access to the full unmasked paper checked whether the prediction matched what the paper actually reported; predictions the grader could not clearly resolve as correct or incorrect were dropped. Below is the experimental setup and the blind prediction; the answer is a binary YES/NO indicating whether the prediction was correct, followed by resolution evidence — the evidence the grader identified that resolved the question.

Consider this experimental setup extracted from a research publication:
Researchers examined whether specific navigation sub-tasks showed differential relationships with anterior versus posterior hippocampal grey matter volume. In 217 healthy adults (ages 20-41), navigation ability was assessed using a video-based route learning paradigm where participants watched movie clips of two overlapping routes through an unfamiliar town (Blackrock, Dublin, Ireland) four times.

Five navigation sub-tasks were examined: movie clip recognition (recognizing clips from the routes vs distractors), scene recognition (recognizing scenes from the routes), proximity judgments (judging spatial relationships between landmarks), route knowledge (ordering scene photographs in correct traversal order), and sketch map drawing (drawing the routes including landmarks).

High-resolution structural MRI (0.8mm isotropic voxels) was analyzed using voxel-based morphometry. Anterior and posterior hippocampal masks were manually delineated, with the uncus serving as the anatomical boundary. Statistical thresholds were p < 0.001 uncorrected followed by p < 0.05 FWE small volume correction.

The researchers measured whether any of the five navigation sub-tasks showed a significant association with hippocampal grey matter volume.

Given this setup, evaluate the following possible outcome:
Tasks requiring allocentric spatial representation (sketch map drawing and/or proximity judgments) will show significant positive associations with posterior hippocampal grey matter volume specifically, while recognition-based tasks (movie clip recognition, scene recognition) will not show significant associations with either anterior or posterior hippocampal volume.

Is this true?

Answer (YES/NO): NO